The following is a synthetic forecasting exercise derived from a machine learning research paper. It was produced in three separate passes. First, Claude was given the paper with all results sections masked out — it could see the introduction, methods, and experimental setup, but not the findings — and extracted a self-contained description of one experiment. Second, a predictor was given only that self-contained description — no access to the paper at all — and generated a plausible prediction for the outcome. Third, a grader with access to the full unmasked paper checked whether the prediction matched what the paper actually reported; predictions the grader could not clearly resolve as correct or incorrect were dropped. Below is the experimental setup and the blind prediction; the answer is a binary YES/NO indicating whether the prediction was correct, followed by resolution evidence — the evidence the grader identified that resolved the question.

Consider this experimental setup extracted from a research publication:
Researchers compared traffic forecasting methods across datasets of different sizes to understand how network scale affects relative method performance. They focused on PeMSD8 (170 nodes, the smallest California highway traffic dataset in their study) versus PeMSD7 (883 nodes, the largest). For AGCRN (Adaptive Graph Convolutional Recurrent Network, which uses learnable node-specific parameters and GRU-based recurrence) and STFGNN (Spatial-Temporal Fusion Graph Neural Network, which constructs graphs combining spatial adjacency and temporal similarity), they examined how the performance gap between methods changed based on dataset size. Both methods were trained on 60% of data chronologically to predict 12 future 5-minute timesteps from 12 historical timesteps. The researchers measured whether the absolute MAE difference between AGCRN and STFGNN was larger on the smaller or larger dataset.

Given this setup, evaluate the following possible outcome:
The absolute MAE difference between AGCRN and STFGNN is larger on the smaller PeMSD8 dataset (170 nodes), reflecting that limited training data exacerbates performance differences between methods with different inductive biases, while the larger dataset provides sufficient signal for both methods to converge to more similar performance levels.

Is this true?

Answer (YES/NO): NO